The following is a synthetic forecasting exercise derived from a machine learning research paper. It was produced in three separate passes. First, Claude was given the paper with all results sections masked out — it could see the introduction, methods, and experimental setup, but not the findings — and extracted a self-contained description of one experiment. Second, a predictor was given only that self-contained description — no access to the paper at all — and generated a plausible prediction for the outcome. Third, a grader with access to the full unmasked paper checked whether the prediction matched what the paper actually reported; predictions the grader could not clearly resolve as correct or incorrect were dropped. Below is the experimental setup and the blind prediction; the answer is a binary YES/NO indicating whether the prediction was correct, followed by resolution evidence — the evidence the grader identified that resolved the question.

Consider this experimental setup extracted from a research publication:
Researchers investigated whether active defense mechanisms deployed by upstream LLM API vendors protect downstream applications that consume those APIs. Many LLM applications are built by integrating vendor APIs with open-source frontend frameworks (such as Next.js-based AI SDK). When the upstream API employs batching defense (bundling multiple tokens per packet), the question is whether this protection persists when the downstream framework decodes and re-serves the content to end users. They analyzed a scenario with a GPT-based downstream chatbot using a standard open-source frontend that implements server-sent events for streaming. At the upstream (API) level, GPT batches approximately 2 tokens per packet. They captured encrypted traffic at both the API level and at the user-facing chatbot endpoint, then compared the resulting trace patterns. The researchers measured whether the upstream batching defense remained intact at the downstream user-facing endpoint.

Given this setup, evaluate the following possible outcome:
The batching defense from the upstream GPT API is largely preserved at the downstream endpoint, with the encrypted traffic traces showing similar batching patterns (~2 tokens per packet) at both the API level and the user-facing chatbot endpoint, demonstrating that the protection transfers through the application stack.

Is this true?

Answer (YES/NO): NO